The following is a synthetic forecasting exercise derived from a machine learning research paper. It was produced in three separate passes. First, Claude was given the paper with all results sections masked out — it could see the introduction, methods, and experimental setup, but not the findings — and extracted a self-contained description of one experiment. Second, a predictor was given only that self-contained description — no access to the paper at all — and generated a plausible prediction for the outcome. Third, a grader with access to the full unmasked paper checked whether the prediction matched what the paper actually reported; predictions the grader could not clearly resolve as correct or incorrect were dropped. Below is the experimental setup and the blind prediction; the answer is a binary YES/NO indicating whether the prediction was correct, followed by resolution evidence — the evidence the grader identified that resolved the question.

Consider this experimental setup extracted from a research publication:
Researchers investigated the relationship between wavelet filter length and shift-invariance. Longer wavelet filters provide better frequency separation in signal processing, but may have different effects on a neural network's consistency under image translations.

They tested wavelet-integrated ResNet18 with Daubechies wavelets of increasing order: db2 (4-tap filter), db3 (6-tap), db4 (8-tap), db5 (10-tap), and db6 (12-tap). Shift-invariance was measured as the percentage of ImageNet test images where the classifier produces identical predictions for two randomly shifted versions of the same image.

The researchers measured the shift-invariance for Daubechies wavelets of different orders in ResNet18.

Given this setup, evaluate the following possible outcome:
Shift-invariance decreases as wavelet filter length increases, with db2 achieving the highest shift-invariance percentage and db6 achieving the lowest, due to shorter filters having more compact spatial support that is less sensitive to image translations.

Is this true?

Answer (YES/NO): YES